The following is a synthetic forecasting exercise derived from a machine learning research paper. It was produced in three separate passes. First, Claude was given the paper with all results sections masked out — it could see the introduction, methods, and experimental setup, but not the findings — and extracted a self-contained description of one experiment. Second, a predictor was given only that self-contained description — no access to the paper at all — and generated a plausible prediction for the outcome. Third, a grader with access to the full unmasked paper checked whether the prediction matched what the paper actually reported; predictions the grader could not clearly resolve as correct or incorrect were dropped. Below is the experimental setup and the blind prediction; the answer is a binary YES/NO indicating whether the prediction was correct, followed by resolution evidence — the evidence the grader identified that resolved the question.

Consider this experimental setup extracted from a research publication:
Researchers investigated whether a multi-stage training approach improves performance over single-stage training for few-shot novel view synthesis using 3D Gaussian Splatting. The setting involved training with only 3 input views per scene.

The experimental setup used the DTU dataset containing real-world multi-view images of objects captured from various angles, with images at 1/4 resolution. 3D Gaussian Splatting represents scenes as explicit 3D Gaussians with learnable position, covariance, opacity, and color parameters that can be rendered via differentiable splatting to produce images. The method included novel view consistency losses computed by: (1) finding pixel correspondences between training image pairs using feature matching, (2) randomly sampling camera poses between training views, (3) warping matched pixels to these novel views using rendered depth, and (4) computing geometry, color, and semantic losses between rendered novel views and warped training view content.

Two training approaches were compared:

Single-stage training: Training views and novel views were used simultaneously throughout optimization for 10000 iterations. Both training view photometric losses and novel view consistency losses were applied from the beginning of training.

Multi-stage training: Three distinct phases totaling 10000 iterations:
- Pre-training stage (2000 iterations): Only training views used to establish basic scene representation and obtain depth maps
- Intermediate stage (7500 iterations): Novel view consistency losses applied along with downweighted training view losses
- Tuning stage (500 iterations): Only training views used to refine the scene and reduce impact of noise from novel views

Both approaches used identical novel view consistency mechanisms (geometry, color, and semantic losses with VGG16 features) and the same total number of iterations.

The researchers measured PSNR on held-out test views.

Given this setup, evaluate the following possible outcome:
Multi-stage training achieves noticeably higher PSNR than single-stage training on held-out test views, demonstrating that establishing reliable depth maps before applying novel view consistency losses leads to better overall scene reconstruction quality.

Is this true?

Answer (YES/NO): YES